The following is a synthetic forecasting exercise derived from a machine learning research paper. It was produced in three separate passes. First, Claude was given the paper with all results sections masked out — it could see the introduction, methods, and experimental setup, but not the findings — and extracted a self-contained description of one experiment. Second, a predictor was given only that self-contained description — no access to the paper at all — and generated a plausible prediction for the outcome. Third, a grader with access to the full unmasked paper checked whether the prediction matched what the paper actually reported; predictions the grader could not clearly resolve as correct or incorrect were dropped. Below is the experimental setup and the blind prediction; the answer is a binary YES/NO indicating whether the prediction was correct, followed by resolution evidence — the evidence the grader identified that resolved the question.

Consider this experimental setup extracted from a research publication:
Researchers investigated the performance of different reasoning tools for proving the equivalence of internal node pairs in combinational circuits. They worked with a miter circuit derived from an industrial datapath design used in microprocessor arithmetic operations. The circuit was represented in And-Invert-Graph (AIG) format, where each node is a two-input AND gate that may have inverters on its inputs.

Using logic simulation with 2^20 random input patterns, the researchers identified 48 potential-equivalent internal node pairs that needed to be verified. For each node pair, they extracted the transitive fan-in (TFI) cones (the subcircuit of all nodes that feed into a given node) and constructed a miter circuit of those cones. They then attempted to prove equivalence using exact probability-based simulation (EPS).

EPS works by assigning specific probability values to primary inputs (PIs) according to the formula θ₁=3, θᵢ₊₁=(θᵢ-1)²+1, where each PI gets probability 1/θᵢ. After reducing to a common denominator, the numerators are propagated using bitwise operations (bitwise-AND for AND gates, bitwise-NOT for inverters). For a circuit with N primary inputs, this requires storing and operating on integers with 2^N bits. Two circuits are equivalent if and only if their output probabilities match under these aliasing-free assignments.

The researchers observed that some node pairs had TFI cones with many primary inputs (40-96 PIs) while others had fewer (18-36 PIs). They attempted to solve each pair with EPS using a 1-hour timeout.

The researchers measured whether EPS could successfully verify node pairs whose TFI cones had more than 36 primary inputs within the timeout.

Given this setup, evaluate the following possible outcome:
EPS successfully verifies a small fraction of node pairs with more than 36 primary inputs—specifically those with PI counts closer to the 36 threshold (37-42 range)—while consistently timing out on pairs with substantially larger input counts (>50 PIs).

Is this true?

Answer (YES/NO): NO